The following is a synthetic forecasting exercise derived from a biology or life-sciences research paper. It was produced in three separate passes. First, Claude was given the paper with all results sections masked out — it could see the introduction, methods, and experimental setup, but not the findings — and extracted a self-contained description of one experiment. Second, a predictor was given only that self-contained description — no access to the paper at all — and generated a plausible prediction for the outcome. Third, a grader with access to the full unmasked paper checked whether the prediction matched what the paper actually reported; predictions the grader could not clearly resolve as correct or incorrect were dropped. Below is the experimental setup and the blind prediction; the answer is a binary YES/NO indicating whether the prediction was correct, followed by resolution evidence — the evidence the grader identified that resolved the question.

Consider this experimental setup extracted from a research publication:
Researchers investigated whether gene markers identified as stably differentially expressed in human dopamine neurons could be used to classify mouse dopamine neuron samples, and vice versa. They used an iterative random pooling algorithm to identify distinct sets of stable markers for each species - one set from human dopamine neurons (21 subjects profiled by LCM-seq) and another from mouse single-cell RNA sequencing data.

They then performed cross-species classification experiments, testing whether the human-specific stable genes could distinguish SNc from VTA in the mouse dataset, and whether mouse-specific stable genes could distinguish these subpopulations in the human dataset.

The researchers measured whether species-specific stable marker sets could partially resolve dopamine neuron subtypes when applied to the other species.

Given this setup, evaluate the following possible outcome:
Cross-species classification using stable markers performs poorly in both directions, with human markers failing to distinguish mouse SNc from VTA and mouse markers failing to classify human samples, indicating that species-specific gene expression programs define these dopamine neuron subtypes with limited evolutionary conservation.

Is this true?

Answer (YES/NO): NO